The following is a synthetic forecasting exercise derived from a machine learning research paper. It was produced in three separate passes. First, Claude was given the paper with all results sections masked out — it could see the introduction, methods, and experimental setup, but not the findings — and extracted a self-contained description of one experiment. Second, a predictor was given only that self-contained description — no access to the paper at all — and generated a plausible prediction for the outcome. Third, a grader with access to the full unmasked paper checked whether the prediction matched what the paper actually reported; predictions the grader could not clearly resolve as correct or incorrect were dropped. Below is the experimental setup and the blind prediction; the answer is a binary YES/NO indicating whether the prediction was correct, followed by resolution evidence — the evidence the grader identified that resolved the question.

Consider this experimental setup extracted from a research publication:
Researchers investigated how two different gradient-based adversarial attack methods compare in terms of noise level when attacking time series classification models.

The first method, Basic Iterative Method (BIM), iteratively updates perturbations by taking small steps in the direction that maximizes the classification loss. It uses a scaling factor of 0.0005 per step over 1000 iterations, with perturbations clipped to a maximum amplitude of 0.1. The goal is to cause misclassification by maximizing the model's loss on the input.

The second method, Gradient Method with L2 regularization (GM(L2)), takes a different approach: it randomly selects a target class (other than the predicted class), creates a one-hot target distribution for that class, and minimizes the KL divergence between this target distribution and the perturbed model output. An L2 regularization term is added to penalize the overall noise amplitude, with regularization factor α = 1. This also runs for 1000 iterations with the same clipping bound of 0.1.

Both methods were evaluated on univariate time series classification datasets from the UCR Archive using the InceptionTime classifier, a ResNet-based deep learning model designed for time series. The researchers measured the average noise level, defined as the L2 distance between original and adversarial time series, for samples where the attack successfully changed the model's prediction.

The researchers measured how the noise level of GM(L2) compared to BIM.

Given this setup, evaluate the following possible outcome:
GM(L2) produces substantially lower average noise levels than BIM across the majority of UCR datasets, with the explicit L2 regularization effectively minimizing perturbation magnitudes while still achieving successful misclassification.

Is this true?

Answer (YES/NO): YES